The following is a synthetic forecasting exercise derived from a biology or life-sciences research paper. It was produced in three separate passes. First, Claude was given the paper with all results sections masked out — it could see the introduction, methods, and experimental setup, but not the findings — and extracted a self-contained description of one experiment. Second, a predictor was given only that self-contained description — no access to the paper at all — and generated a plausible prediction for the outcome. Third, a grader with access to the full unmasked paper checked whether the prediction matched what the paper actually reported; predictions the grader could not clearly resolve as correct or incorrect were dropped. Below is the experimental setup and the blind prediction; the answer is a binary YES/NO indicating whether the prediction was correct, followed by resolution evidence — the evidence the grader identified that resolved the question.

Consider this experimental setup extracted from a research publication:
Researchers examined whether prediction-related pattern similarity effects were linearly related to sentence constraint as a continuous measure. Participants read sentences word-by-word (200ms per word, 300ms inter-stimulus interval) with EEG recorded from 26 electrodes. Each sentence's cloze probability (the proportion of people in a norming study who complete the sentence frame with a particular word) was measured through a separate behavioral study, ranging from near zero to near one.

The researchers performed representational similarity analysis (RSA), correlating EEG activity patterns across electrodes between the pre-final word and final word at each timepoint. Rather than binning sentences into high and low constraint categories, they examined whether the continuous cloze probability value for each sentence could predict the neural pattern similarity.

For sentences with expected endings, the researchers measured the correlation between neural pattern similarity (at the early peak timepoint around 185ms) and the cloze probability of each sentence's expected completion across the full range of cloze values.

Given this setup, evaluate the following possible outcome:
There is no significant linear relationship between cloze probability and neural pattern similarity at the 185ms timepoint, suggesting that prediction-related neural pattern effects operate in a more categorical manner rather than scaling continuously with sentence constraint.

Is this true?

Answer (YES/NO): NO